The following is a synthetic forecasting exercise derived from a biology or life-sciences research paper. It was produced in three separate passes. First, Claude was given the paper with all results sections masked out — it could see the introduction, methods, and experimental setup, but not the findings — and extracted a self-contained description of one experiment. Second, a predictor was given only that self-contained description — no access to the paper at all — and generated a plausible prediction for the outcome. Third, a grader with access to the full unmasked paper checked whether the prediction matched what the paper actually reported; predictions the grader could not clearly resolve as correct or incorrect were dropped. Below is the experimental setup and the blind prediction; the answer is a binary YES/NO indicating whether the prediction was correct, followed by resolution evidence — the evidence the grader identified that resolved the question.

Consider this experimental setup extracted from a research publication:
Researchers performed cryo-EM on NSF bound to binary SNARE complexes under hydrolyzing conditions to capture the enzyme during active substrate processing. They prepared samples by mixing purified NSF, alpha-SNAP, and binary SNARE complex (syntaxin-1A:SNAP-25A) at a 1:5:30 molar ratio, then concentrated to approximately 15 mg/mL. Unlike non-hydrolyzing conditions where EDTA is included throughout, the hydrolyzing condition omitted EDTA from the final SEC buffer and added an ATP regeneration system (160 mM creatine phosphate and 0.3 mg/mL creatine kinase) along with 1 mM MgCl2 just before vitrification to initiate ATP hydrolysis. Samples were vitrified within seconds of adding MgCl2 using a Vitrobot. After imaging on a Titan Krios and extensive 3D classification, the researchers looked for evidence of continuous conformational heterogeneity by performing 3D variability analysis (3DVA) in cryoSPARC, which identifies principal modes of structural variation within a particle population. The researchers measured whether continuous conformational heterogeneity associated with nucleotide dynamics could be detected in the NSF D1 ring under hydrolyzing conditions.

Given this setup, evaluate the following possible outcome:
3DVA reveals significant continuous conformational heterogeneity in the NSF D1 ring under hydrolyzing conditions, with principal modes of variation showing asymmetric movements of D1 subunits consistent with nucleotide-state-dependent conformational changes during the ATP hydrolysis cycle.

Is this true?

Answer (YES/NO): YES